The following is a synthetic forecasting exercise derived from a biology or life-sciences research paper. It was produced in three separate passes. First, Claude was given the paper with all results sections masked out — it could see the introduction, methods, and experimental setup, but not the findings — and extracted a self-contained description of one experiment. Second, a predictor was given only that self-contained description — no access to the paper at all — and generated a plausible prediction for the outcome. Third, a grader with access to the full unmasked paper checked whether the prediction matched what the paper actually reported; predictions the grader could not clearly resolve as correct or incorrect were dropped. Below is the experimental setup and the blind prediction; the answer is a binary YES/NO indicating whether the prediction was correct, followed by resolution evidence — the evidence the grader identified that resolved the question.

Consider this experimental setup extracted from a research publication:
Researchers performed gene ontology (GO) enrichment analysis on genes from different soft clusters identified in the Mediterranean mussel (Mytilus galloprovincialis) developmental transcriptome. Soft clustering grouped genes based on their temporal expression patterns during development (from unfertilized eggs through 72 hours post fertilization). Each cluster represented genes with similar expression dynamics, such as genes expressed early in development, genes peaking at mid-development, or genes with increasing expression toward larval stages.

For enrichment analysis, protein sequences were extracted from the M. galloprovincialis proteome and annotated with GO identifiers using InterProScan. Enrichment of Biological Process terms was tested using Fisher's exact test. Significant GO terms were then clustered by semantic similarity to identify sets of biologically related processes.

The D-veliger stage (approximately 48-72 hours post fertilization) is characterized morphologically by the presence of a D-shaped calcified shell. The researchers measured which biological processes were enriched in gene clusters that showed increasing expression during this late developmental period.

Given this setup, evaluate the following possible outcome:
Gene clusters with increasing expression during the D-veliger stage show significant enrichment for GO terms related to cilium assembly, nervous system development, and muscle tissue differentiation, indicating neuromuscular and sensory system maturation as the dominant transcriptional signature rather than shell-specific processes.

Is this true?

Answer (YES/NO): NO